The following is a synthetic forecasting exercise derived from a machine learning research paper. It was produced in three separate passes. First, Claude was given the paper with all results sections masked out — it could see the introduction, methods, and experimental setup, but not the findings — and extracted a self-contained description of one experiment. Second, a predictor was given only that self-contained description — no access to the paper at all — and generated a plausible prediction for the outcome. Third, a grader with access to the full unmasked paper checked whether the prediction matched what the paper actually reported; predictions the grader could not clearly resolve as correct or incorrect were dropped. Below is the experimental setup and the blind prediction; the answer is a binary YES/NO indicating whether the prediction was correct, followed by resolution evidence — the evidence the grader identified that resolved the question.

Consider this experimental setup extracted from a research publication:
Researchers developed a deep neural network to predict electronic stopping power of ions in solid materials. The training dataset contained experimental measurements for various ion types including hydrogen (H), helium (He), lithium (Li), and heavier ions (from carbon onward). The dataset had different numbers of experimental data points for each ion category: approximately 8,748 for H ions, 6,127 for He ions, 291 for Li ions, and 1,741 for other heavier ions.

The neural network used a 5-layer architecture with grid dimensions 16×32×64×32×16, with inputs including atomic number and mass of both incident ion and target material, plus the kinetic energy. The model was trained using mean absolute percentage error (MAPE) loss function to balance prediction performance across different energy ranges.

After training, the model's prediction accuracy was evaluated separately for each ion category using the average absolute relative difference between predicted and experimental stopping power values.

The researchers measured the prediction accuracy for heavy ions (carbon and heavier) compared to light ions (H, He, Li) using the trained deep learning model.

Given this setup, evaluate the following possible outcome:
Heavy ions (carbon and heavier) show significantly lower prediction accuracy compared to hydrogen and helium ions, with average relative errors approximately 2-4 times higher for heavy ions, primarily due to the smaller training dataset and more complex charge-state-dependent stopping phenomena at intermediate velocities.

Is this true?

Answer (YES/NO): NO